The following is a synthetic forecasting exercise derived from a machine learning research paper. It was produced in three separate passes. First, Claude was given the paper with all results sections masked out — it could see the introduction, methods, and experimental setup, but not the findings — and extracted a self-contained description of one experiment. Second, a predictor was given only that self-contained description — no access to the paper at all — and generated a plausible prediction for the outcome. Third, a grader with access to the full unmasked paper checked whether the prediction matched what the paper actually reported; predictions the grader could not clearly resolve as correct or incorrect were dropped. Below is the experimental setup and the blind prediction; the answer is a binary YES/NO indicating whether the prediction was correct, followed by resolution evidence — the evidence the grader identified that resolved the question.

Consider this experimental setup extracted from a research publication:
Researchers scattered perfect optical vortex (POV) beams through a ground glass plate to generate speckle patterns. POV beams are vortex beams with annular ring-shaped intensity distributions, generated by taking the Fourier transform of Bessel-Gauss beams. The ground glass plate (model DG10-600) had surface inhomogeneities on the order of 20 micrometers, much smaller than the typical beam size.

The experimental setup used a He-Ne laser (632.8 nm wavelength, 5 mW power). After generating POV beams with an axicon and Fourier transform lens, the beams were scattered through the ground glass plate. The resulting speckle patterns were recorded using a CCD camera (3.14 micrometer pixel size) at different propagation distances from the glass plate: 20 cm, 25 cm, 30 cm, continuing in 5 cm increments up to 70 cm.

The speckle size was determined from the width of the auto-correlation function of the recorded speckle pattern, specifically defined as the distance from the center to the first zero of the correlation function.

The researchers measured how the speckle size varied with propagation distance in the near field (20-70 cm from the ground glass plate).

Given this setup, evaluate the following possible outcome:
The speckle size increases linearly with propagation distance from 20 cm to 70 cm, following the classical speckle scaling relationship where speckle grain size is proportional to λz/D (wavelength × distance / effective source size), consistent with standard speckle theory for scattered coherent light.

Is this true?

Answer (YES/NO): YES